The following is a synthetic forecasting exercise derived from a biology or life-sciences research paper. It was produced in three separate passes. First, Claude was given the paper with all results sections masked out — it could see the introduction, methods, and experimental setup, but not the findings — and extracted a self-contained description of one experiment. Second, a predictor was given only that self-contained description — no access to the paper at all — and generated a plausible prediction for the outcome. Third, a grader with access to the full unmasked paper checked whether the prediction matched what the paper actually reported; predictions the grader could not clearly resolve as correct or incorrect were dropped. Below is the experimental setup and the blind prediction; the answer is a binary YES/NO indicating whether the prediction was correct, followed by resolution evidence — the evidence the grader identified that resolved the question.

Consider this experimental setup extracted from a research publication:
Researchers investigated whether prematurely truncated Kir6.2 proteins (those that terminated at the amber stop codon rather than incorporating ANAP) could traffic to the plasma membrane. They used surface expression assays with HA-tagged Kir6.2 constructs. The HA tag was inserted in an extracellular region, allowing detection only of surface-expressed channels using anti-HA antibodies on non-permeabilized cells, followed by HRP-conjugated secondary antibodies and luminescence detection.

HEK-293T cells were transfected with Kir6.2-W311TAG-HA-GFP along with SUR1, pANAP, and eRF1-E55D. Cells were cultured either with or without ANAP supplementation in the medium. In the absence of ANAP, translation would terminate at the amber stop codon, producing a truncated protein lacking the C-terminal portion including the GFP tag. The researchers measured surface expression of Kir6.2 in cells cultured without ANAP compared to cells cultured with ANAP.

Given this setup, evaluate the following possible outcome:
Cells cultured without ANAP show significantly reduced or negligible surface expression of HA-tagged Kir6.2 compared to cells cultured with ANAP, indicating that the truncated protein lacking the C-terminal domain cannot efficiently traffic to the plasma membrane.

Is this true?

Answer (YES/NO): YES